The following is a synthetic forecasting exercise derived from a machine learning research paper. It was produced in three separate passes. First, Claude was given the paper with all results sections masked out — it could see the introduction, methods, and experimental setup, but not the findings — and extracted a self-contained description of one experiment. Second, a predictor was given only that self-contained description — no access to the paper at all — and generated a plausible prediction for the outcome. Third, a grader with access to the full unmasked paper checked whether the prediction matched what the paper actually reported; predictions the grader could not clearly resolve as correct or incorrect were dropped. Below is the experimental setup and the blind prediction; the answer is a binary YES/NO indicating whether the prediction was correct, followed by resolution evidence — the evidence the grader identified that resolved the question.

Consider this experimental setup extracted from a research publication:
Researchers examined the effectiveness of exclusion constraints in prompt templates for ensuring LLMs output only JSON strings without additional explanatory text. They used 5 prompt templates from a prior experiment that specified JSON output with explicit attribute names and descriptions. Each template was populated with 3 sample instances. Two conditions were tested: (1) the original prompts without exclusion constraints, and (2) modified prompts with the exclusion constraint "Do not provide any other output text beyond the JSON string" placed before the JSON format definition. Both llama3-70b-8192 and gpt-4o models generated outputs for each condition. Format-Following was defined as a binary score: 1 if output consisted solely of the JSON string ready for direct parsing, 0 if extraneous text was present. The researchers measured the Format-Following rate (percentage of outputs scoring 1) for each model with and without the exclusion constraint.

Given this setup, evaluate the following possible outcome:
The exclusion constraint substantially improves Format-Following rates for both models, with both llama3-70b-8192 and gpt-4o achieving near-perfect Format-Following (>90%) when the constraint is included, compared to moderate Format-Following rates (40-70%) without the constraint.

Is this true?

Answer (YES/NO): NO